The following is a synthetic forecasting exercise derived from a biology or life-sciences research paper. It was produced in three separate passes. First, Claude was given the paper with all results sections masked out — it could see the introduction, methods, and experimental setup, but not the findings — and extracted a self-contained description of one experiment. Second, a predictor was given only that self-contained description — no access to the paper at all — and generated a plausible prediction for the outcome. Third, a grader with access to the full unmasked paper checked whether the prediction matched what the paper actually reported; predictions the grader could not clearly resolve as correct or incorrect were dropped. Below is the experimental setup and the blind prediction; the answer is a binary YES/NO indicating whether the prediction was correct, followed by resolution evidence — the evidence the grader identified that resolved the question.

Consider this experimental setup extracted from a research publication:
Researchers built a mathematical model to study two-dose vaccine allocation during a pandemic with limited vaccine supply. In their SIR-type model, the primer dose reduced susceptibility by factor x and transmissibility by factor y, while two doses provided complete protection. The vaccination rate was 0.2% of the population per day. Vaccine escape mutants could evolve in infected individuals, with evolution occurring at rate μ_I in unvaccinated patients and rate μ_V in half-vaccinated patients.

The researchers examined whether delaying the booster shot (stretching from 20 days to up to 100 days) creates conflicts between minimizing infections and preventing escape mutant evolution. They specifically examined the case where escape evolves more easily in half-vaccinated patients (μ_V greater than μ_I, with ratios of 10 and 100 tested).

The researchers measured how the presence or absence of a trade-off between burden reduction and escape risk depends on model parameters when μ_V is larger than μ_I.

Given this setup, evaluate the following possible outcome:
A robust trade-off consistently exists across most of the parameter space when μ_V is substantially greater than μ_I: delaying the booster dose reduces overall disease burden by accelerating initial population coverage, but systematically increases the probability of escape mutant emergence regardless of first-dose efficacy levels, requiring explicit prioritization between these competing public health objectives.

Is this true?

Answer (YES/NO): NO